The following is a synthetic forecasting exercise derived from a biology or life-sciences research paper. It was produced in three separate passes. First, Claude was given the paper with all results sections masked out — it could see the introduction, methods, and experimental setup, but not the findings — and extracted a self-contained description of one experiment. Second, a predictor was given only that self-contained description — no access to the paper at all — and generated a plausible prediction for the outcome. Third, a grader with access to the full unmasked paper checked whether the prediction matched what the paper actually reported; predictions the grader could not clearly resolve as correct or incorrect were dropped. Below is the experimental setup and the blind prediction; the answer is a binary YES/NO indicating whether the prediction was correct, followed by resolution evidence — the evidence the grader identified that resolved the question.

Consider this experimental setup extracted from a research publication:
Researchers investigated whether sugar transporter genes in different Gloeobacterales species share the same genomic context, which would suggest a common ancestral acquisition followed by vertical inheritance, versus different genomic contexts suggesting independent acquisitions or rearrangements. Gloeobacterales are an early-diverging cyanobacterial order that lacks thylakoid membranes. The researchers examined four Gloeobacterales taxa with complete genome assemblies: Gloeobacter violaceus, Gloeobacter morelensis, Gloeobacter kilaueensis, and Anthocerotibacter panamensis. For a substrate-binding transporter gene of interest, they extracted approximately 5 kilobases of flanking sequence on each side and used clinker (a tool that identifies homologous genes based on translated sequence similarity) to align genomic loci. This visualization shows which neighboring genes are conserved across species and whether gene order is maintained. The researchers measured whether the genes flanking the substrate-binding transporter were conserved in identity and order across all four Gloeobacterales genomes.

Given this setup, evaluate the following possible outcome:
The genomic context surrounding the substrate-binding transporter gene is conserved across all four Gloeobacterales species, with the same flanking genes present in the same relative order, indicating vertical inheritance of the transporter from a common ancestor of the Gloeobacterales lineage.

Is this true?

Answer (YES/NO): NO